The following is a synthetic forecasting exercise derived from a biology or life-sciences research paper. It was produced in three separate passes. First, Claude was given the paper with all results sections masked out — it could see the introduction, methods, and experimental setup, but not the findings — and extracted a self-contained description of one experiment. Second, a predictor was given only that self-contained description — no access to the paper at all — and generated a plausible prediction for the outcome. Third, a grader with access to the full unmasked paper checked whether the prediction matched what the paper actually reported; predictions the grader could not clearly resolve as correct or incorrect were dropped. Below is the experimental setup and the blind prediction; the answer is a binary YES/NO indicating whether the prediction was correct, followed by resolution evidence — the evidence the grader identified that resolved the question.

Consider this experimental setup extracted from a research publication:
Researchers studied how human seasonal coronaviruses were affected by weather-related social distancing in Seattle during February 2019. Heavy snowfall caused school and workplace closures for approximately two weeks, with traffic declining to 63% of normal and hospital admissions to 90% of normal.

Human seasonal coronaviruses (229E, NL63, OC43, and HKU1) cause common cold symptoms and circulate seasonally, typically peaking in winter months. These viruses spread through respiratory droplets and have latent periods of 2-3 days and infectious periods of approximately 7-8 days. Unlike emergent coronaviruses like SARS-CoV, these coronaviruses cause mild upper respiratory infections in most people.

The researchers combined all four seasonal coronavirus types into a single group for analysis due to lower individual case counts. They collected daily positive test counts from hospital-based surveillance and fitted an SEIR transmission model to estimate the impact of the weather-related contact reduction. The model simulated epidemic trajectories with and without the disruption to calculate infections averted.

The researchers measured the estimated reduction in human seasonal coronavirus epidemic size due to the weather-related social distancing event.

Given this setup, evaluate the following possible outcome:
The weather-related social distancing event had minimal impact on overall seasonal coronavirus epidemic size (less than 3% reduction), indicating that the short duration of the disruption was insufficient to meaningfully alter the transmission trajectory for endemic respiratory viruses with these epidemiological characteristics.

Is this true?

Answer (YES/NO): NO